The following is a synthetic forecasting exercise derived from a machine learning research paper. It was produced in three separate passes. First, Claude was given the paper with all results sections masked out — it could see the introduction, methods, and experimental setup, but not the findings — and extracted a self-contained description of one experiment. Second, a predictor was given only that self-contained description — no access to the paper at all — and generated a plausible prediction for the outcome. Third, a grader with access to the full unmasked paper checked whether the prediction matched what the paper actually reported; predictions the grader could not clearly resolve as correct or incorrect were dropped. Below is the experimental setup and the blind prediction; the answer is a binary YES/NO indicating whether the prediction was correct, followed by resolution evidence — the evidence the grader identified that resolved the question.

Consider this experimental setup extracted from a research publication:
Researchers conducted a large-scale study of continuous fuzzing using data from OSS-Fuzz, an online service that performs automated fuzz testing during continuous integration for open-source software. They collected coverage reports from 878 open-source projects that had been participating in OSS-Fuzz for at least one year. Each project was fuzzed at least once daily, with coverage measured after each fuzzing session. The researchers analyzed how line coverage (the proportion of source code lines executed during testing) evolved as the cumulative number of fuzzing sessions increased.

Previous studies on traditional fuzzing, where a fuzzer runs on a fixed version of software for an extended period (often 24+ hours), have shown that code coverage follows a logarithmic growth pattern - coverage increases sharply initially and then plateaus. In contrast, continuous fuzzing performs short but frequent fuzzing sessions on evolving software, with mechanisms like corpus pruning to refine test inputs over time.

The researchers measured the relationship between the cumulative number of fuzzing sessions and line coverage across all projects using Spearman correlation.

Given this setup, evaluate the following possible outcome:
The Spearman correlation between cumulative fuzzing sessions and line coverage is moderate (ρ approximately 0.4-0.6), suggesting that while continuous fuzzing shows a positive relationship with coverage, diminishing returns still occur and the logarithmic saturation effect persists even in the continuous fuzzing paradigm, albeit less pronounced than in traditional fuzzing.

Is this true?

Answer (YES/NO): NO